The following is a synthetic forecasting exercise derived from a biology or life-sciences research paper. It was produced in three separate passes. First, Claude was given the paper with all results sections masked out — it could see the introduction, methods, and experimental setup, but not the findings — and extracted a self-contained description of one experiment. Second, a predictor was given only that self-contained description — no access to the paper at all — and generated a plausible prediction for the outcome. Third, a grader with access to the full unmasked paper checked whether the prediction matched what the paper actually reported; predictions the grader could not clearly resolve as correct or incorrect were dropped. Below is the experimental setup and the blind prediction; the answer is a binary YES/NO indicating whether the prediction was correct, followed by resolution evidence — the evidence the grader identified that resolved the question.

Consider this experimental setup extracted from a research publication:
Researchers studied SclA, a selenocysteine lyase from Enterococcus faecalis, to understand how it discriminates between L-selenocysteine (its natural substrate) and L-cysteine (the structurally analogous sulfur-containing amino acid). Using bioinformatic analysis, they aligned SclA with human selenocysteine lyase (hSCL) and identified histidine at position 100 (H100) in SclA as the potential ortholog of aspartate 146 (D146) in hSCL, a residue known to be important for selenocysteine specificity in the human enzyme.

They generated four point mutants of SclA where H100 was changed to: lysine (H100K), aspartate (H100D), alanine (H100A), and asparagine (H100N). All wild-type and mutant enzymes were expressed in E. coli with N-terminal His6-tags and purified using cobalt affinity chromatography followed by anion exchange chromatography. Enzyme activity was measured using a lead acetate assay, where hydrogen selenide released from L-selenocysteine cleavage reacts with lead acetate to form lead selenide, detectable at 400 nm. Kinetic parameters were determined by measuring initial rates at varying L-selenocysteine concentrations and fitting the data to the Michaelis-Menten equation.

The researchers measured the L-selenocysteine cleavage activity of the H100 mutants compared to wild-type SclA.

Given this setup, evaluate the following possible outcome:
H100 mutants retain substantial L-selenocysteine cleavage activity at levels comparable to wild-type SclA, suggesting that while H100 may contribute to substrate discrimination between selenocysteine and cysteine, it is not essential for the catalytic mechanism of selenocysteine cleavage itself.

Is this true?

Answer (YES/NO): YES